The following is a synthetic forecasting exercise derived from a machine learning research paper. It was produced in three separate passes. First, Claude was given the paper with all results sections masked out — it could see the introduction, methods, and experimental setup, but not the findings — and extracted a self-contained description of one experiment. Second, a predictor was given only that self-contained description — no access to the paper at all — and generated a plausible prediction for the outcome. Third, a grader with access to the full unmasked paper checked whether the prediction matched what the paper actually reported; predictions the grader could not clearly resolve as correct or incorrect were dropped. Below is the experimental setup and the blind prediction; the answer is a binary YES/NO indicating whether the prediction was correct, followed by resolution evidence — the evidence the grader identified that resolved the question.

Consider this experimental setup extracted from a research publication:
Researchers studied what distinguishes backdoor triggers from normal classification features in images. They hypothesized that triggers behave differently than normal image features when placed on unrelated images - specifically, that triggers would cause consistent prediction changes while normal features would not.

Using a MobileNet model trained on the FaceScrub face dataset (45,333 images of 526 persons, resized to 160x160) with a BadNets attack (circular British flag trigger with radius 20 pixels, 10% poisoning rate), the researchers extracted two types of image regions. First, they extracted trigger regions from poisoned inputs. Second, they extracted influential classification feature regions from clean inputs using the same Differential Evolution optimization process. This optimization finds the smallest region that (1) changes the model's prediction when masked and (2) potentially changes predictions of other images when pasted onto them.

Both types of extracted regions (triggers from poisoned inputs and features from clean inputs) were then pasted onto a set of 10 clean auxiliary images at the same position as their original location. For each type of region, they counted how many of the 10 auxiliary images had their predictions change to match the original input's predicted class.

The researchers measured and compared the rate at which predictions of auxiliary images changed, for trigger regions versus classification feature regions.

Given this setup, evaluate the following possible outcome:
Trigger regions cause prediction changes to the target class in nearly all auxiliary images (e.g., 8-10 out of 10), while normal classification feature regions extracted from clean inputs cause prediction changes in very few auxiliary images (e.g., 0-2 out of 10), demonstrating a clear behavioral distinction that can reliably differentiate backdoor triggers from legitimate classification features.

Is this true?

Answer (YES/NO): YES